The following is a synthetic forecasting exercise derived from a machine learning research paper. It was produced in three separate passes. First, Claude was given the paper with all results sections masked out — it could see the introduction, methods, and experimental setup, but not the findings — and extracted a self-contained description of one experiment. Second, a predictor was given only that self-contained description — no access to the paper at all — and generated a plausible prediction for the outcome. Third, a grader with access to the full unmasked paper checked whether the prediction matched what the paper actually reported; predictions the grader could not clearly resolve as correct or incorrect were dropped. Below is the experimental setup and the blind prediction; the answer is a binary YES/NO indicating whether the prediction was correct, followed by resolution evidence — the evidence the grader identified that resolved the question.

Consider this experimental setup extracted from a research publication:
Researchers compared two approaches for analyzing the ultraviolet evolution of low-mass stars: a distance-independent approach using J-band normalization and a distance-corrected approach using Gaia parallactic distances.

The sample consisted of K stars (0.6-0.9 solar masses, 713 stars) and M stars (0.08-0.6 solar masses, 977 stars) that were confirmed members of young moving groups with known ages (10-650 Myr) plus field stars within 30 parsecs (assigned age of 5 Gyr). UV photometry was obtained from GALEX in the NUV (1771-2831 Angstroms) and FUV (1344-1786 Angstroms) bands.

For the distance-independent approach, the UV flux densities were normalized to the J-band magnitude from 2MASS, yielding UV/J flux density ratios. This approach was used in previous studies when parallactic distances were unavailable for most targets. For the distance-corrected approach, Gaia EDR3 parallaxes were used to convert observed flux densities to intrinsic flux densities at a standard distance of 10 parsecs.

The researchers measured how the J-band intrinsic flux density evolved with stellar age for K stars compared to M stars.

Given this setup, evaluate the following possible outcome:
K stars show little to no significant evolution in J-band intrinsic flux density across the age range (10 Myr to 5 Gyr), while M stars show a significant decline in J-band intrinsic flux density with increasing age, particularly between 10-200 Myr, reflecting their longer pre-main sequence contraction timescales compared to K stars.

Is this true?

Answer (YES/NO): NO